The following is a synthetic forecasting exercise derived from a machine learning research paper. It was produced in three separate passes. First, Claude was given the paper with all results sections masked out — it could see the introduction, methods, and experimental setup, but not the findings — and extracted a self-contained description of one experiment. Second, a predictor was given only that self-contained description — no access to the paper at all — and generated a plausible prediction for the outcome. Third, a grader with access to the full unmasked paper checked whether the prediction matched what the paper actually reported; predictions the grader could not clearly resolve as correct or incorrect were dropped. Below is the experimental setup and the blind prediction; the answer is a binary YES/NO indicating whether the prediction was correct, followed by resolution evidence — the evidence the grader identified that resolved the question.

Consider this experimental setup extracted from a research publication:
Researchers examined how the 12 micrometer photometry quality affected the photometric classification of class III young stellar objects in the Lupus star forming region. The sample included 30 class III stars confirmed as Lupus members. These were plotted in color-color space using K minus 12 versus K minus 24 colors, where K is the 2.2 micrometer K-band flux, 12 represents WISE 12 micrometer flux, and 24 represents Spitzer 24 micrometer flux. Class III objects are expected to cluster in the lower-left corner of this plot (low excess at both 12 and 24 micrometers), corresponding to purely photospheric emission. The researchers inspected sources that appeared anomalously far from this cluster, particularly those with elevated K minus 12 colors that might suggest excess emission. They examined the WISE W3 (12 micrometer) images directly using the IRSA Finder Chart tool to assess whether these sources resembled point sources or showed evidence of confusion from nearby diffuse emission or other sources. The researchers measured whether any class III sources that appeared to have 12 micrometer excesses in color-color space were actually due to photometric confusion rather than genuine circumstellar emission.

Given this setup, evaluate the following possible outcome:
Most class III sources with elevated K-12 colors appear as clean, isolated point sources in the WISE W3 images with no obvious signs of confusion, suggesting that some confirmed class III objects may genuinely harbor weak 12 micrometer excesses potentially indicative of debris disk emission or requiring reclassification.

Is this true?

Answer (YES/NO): NO